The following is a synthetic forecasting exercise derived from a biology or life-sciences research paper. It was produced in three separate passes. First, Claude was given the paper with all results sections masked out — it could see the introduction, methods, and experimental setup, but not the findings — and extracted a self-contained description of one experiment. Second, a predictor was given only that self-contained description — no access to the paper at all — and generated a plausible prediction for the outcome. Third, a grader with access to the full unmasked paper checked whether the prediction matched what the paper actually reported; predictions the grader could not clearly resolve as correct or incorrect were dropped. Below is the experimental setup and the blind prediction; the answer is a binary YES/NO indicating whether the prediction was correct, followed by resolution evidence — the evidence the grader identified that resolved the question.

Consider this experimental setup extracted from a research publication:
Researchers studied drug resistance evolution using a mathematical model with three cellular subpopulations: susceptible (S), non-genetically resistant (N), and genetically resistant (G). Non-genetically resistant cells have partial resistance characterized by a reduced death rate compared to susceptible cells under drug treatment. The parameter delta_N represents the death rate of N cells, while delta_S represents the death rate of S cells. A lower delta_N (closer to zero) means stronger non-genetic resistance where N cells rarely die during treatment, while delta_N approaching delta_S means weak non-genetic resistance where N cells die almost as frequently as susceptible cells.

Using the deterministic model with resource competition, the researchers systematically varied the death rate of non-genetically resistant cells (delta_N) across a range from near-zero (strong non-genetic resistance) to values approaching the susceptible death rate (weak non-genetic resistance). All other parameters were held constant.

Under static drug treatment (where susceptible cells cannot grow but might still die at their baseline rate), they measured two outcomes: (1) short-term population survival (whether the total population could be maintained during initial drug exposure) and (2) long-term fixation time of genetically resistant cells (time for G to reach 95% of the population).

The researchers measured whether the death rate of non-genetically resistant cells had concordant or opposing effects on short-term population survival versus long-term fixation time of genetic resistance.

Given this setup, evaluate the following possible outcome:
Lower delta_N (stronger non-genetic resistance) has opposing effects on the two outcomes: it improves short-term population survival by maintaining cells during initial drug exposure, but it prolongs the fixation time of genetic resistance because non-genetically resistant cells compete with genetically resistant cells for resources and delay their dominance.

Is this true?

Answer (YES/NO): YES